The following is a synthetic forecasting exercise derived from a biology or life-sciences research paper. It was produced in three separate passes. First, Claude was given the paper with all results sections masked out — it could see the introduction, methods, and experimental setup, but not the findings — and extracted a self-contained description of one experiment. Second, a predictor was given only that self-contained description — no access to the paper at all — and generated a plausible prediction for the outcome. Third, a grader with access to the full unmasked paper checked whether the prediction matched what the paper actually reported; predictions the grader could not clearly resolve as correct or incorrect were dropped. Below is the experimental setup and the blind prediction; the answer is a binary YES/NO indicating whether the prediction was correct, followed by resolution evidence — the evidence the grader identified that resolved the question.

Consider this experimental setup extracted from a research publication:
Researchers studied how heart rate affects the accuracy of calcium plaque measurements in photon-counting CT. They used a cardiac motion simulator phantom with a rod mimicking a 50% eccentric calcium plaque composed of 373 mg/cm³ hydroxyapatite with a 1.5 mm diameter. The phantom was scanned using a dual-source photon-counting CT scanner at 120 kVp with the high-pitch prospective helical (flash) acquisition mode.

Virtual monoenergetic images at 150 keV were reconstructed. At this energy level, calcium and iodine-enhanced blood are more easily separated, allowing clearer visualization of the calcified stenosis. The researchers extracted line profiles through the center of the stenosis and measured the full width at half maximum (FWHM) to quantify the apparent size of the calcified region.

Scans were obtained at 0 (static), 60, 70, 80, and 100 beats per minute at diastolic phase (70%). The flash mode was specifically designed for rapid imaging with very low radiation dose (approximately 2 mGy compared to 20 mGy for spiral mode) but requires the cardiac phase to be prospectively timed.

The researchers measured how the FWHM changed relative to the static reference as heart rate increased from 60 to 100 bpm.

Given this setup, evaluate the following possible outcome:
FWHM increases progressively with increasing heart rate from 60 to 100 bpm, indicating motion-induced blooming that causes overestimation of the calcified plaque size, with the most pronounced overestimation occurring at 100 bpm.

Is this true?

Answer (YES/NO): NO